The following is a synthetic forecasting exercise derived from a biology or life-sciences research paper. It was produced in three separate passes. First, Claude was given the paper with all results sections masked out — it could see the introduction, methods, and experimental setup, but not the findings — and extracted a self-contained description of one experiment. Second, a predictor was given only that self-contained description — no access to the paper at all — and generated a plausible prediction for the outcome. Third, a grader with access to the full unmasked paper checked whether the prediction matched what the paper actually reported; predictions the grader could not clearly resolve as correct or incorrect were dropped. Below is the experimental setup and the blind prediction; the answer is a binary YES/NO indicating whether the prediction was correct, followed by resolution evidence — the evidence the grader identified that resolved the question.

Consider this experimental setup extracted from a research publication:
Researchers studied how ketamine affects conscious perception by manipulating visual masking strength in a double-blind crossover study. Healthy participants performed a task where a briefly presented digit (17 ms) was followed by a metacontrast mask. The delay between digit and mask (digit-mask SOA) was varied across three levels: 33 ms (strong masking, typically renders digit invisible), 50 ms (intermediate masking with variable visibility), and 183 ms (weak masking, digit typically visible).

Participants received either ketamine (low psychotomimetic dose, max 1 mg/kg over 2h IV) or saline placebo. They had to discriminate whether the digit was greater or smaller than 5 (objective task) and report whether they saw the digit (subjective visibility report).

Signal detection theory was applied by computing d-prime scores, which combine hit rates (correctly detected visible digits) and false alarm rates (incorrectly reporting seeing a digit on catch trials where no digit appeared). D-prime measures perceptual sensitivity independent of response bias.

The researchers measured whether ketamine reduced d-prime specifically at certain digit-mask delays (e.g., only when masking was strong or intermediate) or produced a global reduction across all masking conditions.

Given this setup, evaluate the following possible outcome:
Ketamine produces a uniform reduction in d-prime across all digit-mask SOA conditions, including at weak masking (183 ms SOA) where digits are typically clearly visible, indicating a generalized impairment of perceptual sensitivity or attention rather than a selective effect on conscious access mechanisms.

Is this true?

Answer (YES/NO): YES